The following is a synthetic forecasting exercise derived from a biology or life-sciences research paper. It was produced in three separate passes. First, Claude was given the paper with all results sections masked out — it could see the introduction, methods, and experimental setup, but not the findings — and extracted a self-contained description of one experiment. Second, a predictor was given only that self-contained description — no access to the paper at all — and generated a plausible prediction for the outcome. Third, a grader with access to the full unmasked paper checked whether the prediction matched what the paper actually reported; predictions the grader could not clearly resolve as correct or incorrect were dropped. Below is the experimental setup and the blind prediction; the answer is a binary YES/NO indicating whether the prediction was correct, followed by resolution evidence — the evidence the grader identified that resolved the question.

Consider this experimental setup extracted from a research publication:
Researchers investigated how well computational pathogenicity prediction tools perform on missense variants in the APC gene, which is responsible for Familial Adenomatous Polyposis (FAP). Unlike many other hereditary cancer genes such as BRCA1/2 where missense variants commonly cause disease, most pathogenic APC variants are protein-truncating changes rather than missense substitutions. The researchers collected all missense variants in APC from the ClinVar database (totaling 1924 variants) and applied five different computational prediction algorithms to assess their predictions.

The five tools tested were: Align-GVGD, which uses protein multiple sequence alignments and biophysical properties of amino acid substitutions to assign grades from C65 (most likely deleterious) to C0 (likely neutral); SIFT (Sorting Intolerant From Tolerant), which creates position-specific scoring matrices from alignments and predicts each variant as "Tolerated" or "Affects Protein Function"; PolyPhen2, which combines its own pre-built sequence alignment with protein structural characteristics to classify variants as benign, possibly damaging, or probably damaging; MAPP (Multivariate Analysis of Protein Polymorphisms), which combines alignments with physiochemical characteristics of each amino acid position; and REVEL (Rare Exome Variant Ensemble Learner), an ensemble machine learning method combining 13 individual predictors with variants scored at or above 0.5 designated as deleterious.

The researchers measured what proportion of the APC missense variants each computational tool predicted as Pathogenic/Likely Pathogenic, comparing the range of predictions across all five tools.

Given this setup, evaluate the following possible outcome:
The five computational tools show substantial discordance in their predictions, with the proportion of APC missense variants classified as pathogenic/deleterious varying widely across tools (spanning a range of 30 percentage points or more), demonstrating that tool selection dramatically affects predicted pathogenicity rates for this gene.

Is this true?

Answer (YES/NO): YES